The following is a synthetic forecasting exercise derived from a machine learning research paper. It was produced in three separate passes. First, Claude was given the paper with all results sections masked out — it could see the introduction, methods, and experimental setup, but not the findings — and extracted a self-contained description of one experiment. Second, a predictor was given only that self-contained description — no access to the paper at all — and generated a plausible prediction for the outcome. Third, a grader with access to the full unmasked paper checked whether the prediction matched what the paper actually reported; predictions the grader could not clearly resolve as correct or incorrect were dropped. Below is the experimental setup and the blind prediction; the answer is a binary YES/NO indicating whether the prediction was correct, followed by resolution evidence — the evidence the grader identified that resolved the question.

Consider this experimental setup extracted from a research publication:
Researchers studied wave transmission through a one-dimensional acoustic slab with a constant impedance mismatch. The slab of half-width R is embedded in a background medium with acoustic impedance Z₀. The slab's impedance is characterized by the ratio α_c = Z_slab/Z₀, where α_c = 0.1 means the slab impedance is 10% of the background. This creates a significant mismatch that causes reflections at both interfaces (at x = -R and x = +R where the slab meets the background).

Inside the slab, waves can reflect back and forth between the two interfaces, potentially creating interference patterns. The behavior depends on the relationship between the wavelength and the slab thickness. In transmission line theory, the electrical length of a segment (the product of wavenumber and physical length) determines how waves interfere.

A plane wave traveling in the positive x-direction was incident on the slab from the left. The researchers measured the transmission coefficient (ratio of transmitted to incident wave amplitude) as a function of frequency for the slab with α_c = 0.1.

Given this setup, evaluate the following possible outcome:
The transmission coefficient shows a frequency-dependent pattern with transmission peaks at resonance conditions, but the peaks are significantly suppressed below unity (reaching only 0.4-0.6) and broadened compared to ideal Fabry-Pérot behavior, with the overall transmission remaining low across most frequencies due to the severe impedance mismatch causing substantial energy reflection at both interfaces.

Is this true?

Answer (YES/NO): NO